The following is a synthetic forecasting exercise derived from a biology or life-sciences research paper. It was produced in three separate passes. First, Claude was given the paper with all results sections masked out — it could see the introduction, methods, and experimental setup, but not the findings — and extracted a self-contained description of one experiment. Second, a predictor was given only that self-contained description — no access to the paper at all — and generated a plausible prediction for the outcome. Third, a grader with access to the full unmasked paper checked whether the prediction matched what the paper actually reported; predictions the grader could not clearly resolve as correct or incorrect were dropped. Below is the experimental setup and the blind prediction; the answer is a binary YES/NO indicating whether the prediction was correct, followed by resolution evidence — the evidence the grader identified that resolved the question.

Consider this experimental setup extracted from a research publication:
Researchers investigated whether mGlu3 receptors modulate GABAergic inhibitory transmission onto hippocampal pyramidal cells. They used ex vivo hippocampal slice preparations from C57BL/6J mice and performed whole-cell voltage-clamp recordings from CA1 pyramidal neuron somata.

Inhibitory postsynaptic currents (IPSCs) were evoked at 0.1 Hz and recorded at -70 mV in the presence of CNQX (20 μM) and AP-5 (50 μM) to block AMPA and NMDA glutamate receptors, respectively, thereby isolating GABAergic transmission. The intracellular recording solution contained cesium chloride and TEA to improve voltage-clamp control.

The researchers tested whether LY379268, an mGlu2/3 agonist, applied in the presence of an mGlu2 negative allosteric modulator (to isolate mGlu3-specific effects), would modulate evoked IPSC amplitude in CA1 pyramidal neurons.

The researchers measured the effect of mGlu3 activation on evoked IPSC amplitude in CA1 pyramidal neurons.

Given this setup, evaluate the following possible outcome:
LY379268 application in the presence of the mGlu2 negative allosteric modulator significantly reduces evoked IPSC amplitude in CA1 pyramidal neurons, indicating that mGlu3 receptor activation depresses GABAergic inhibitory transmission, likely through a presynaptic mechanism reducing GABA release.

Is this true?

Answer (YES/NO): YES